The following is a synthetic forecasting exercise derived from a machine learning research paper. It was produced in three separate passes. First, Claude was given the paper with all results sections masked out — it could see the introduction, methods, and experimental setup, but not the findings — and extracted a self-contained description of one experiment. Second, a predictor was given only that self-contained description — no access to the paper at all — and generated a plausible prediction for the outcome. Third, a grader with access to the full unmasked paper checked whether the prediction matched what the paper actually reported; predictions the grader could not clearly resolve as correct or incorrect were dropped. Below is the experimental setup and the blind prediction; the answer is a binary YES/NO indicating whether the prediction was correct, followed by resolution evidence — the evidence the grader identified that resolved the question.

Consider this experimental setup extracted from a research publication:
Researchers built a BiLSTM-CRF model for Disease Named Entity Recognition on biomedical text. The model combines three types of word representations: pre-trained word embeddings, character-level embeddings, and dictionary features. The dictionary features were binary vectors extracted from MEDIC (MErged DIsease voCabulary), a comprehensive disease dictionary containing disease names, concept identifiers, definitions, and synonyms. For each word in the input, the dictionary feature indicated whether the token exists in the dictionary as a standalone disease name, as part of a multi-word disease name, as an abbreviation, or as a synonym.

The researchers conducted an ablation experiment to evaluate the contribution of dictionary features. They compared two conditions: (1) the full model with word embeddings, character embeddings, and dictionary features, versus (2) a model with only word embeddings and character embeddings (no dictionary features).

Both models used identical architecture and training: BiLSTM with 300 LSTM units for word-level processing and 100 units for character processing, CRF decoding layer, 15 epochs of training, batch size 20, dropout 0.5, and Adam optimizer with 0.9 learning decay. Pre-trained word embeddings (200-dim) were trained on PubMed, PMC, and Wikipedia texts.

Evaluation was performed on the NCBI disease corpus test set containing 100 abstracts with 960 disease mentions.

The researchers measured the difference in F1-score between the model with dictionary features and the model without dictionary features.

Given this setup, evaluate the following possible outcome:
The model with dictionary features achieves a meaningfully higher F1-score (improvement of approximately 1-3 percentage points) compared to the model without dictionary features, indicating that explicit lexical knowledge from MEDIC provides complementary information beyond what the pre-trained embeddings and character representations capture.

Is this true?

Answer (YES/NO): YES